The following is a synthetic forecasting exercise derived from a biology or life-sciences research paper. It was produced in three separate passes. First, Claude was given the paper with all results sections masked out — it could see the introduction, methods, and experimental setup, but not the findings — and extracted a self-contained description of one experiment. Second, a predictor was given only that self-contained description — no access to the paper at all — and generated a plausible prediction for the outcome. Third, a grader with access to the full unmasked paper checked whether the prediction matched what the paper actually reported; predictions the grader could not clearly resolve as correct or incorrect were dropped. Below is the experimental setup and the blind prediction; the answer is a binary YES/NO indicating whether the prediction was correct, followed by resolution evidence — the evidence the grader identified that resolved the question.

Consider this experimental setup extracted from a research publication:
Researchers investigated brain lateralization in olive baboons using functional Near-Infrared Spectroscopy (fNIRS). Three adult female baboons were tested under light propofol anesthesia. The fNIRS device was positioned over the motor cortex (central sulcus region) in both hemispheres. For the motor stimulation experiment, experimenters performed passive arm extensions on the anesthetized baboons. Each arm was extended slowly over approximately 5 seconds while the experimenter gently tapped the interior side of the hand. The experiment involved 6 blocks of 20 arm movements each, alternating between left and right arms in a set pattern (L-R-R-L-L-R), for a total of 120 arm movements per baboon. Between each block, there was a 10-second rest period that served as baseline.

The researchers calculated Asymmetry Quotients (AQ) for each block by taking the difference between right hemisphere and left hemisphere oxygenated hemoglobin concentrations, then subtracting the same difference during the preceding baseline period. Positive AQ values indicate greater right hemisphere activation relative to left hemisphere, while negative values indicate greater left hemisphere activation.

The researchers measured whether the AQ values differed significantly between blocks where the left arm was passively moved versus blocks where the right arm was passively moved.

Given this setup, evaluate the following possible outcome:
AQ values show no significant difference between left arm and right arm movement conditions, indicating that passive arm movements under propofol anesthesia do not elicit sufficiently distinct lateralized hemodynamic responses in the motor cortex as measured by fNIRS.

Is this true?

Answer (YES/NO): NO